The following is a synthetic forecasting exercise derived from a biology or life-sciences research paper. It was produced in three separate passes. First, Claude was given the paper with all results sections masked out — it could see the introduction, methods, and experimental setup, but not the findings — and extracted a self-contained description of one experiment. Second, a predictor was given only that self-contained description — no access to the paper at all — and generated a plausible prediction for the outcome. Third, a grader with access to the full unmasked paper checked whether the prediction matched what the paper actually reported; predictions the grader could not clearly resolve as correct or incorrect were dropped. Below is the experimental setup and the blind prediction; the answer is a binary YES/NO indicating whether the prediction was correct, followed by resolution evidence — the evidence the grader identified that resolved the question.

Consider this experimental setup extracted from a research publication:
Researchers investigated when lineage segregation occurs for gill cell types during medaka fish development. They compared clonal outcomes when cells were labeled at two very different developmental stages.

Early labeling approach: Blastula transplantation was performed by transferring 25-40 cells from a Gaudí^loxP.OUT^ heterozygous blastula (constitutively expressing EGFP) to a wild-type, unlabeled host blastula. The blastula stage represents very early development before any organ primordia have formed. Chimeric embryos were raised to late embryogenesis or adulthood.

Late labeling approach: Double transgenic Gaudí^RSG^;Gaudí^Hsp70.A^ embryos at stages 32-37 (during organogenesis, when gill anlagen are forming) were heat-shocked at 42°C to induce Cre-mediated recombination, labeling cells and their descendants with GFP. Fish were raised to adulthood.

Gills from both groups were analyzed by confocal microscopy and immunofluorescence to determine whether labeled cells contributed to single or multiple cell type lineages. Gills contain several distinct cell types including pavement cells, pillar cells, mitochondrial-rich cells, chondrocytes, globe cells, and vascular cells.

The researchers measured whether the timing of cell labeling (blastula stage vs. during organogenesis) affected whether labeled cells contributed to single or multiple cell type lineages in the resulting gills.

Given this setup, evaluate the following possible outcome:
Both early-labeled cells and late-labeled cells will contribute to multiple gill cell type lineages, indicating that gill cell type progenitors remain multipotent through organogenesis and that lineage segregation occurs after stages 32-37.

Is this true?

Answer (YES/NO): NO